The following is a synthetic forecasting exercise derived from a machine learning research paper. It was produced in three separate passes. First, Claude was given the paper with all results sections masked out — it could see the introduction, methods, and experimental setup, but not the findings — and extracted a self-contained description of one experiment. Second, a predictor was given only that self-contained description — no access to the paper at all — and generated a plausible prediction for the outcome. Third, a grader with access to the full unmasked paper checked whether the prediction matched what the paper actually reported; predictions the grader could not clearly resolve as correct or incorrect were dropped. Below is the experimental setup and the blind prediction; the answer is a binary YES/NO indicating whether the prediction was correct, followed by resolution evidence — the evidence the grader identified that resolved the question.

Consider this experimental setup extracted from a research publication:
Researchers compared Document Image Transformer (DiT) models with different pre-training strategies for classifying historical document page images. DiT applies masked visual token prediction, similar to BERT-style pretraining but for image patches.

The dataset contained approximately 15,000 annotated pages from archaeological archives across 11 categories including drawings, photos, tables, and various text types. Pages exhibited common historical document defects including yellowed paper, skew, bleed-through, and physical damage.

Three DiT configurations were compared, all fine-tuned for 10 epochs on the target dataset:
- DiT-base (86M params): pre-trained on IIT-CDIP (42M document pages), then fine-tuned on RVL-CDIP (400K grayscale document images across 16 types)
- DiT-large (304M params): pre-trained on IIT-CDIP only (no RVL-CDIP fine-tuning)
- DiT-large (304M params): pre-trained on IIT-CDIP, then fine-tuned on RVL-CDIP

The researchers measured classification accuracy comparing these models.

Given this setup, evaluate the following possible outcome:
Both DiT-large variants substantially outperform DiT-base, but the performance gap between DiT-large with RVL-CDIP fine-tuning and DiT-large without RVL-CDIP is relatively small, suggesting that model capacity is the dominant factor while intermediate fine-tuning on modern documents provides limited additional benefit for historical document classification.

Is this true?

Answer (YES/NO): NO